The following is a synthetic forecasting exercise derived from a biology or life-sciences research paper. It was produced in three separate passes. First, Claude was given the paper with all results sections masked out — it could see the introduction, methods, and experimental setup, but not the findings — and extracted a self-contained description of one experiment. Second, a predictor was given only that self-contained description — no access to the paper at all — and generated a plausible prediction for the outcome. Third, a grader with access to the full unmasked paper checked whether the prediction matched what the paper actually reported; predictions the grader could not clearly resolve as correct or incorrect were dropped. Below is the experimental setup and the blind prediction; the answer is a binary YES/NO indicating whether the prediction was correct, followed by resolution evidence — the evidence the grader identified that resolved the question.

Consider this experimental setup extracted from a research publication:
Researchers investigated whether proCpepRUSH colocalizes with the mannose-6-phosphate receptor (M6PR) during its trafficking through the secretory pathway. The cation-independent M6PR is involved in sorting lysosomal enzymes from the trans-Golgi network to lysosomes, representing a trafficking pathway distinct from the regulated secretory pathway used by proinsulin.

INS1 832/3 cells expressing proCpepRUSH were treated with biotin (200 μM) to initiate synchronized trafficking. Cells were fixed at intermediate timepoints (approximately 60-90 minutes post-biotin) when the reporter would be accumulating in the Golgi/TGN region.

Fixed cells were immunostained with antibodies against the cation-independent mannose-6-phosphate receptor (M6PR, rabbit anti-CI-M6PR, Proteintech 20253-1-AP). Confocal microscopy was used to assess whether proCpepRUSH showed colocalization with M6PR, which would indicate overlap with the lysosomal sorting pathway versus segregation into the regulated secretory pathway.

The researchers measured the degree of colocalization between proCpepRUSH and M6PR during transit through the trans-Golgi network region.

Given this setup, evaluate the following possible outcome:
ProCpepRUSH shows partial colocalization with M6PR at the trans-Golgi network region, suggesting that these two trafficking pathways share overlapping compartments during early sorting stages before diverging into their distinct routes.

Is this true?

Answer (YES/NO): NO